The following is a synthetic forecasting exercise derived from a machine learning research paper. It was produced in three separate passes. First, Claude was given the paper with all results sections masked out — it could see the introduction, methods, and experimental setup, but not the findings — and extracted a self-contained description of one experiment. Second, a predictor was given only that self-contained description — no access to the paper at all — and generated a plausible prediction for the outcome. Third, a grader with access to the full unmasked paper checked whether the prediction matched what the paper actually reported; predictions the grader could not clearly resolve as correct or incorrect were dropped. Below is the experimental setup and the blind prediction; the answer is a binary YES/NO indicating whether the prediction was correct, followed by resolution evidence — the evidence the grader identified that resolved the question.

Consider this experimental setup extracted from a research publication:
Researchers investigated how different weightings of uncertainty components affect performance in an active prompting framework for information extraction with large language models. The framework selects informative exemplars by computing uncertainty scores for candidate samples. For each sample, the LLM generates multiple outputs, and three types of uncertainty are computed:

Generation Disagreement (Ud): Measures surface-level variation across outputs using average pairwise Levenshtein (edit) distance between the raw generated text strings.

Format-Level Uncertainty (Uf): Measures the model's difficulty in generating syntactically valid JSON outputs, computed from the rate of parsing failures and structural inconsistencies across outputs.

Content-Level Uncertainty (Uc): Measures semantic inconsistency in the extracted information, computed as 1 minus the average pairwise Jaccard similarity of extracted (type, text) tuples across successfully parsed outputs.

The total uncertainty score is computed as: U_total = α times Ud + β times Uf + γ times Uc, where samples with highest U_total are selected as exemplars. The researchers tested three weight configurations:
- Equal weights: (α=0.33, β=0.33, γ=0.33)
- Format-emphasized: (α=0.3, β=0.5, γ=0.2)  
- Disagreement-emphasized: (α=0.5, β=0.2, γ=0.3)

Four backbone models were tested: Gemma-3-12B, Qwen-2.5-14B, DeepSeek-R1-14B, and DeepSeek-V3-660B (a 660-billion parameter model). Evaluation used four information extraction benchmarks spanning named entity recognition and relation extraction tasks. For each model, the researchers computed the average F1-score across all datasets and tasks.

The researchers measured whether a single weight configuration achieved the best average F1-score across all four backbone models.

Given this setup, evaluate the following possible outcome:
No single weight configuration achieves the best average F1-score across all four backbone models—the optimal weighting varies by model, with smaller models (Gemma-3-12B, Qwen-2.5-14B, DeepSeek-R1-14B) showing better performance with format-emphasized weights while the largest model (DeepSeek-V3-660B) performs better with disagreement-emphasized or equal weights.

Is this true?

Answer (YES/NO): NO